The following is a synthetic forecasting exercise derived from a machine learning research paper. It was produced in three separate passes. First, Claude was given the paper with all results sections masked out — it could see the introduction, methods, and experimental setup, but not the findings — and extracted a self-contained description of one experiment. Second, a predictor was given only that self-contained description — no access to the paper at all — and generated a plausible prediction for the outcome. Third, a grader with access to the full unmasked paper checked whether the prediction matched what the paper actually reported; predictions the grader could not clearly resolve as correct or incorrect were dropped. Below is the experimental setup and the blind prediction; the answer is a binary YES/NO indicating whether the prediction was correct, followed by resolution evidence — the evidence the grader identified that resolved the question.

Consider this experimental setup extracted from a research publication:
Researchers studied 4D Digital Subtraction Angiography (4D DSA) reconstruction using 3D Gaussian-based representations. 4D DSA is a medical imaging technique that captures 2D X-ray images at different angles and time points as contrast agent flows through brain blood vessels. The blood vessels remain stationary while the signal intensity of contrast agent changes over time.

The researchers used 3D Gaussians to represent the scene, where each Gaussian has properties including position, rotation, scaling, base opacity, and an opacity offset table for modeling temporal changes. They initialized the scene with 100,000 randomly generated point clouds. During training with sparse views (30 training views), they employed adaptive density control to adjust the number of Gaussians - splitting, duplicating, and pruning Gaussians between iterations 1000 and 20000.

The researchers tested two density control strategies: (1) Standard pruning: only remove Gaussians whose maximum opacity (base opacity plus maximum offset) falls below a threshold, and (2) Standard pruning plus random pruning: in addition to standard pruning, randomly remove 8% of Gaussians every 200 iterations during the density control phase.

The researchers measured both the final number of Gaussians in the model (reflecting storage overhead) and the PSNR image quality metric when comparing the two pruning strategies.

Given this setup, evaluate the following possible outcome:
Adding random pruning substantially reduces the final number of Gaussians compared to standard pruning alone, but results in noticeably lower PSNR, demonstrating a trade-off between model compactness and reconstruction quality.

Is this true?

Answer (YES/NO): NO